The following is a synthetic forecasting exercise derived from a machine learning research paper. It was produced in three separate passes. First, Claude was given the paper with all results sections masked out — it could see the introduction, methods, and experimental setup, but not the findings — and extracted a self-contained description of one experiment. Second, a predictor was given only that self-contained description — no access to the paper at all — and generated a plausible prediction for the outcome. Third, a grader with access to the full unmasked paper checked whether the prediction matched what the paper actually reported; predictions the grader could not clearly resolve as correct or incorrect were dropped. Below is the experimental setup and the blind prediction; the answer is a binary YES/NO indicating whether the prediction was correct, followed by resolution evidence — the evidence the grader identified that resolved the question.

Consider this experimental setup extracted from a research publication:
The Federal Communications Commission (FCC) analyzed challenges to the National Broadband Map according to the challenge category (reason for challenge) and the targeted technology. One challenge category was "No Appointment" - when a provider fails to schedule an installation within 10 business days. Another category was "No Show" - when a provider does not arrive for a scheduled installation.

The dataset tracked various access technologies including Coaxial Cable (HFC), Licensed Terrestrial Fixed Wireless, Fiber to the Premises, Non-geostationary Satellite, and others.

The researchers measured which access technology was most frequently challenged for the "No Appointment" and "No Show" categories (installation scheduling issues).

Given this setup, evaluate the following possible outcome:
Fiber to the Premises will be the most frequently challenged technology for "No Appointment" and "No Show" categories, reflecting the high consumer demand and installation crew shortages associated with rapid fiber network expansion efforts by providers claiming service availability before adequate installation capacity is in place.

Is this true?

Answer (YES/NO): NO